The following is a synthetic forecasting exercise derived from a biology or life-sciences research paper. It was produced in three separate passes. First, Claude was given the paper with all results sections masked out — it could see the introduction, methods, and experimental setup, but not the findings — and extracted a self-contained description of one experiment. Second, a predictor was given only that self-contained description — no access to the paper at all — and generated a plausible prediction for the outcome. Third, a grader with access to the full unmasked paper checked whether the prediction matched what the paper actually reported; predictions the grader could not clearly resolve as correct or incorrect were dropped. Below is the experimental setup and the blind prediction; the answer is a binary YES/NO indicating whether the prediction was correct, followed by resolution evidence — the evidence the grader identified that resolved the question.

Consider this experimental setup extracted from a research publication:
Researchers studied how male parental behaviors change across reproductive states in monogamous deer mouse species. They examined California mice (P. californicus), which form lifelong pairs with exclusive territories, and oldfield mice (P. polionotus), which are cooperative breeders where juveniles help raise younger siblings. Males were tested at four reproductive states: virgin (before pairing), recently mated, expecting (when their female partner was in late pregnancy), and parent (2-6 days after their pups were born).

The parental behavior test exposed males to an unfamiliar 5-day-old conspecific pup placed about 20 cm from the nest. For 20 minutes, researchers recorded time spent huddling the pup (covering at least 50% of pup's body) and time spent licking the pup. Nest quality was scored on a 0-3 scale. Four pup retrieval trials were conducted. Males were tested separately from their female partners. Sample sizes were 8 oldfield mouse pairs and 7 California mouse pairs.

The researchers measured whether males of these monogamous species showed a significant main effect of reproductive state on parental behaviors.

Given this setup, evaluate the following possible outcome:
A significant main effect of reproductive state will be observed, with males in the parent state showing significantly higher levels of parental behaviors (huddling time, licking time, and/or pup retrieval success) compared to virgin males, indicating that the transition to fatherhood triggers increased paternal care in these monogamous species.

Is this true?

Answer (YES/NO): NO